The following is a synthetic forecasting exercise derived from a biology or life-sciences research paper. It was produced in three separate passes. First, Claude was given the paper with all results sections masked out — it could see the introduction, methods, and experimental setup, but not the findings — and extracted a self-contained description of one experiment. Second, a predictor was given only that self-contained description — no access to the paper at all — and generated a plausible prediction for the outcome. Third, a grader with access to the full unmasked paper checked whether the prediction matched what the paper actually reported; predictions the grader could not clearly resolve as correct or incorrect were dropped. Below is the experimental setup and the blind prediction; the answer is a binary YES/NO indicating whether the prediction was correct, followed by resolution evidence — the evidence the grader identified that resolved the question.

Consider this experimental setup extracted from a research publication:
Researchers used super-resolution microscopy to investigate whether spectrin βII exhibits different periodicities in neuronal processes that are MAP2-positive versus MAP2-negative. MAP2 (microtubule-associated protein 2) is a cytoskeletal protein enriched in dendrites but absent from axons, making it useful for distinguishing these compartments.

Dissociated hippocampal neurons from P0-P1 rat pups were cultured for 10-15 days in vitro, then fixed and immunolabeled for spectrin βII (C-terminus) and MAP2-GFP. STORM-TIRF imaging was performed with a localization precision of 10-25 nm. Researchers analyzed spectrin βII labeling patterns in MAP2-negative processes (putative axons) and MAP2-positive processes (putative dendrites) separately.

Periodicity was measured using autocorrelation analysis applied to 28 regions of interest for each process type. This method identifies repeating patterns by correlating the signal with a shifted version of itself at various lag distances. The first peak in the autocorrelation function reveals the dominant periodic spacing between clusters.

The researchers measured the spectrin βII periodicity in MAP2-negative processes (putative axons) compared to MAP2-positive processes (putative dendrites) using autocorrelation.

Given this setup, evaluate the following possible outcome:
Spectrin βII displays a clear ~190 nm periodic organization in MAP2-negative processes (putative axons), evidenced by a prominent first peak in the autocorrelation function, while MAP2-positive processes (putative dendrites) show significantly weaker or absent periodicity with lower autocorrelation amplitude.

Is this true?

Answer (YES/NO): NO